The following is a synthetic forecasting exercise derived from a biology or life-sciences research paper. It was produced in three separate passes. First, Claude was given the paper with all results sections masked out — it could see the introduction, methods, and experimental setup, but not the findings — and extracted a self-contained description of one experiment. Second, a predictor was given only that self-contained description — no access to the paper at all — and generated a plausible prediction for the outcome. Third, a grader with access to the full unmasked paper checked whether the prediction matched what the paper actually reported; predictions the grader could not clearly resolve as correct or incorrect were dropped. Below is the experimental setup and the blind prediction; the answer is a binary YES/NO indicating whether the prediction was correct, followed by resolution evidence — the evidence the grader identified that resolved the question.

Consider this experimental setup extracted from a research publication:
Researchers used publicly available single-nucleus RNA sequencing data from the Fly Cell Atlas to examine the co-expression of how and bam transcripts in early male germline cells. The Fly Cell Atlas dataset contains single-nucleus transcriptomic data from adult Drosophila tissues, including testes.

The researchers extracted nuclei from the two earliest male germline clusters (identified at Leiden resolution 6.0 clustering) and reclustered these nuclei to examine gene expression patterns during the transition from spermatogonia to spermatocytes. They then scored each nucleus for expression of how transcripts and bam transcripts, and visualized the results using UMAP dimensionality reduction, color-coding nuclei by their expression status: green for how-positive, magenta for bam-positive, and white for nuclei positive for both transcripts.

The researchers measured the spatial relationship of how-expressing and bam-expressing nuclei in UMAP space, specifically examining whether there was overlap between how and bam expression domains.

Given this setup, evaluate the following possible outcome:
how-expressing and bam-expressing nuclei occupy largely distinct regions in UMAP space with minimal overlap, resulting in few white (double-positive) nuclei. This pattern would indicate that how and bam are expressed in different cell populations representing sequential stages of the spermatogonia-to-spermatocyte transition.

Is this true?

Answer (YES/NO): YES